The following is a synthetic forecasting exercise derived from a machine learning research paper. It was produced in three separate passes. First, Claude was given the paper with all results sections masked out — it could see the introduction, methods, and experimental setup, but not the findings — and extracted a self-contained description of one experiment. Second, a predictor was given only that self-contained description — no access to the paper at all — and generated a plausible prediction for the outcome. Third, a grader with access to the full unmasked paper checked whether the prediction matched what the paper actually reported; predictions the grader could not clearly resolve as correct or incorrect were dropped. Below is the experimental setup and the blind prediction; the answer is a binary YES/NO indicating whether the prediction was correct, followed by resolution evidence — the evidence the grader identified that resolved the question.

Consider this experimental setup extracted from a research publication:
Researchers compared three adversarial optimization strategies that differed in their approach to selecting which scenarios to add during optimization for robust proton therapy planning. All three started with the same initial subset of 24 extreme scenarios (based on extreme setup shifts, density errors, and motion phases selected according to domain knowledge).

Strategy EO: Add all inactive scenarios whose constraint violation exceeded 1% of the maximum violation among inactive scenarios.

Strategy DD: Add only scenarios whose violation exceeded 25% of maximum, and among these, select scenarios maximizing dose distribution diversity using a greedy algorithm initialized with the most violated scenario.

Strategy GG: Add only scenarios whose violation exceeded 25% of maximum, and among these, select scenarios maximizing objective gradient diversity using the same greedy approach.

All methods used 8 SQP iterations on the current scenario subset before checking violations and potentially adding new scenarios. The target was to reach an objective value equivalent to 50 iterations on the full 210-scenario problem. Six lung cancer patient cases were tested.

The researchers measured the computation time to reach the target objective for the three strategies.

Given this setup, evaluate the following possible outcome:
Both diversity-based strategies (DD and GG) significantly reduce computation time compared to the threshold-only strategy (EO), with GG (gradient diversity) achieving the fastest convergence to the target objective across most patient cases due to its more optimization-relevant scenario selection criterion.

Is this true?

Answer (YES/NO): NO